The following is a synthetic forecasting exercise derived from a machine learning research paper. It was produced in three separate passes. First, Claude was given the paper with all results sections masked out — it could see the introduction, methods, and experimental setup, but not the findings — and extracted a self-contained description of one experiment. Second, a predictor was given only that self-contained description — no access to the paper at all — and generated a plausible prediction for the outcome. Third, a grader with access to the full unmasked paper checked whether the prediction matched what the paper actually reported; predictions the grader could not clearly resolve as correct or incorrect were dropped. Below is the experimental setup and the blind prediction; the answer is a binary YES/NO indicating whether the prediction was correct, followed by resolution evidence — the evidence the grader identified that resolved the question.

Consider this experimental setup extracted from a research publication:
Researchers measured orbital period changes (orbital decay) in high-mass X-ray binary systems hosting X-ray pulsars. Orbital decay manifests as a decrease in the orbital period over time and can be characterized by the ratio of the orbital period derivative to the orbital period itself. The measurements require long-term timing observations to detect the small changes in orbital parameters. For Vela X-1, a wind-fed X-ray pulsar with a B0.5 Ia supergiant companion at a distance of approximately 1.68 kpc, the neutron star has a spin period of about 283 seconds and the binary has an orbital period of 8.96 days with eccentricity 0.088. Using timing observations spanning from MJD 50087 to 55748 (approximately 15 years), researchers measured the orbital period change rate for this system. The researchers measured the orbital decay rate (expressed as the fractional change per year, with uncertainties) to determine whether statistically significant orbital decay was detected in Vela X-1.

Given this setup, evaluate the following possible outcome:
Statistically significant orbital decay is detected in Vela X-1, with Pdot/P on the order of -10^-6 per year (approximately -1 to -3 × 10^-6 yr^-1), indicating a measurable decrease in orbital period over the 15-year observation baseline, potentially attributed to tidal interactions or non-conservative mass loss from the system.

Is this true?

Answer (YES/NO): NO